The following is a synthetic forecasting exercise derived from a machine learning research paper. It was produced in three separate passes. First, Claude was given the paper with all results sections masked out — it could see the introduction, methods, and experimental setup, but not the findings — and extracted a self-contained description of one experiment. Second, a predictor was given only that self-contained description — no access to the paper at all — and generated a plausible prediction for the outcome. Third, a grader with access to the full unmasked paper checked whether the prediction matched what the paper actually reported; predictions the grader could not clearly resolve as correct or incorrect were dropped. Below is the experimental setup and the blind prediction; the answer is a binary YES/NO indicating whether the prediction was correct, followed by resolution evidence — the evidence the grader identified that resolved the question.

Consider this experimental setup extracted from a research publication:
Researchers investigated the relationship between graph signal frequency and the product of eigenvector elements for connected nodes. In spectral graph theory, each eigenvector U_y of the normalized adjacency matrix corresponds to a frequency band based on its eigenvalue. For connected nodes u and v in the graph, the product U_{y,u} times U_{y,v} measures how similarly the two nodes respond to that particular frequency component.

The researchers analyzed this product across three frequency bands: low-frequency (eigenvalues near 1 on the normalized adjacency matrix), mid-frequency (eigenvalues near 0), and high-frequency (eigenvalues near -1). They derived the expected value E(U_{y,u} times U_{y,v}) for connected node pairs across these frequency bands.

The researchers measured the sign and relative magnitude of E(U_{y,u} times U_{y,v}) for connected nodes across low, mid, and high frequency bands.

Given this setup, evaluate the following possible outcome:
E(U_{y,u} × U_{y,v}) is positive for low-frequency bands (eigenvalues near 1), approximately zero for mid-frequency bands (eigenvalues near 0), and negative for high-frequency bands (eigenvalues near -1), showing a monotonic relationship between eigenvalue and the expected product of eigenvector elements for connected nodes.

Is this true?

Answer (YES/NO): NO